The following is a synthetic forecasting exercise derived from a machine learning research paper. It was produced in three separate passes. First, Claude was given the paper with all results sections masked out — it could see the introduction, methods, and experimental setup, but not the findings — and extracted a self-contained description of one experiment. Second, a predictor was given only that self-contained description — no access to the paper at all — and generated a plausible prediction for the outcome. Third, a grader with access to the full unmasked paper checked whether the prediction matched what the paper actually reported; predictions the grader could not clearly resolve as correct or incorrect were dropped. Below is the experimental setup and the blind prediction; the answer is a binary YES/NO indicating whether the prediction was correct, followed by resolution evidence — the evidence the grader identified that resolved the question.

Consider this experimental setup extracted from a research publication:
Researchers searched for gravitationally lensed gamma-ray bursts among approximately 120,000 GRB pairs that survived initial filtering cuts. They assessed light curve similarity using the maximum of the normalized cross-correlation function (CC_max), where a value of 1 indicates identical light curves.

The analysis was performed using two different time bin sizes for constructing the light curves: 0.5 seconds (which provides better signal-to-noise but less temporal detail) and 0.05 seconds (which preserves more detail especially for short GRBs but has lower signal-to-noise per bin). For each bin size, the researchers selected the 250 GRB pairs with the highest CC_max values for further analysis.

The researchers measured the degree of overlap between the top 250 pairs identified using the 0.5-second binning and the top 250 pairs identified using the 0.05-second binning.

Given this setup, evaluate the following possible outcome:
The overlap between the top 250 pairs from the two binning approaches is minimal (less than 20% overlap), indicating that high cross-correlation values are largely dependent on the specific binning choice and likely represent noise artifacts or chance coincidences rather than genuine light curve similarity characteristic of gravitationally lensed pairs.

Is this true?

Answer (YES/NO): NO